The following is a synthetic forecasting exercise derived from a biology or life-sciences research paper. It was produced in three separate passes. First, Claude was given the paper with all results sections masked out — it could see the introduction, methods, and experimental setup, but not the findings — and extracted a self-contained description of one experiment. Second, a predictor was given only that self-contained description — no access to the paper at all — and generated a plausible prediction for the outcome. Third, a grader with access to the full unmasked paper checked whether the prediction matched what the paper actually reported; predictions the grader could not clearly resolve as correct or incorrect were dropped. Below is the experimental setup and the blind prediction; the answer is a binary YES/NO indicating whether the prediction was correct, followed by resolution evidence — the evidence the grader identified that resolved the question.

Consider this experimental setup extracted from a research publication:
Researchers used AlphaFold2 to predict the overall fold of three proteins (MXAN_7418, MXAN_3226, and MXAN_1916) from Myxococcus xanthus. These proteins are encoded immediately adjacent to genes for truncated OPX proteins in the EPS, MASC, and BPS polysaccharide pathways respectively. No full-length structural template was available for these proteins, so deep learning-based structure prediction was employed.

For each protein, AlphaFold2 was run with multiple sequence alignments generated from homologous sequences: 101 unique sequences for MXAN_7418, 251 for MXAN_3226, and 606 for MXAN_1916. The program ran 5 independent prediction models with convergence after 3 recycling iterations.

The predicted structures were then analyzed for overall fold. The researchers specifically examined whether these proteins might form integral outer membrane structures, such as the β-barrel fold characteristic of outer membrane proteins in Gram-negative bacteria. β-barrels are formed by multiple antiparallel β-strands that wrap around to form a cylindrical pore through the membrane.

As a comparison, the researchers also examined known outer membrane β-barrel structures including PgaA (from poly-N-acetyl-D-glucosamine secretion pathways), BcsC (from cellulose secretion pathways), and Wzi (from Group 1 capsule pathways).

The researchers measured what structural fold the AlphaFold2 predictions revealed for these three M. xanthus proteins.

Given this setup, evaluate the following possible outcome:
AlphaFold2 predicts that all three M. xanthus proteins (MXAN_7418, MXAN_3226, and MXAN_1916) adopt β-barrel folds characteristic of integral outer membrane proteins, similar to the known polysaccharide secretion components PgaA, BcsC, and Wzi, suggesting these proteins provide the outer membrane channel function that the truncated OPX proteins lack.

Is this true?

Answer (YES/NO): YES